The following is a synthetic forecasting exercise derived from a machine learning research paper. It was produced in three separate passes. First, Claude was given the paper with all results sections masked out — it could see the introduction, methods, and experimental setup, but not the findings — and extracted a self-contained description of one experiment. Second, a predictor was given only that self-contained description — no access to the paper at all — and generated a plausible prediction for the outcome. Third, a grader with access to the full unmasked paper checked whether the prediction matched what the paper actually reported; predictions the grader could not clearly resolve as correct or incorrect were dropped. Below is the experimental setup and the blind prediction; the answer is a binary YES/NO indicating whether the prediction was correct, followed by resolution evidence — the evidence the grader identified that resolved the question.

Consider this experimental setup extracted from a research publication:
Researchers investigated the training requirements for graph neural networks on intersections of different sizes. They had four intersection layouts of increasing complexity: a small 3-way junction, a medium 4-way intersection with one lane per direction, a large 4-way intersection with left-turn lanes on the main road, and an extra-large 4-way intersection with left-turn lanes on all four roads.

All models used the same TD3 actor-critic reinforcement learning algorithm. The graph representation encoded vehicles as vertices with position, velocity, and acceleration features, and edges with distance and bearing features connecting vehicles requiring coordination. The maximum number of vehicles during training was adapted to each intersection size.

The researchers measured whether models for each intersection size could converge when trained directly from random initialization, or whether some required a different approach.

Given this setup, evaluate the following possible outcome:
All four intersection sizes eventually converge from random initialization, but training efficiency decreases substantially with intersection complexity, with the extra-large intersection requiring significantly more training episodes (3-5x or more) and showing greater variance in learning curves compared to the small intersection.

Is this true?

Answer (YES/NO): NO